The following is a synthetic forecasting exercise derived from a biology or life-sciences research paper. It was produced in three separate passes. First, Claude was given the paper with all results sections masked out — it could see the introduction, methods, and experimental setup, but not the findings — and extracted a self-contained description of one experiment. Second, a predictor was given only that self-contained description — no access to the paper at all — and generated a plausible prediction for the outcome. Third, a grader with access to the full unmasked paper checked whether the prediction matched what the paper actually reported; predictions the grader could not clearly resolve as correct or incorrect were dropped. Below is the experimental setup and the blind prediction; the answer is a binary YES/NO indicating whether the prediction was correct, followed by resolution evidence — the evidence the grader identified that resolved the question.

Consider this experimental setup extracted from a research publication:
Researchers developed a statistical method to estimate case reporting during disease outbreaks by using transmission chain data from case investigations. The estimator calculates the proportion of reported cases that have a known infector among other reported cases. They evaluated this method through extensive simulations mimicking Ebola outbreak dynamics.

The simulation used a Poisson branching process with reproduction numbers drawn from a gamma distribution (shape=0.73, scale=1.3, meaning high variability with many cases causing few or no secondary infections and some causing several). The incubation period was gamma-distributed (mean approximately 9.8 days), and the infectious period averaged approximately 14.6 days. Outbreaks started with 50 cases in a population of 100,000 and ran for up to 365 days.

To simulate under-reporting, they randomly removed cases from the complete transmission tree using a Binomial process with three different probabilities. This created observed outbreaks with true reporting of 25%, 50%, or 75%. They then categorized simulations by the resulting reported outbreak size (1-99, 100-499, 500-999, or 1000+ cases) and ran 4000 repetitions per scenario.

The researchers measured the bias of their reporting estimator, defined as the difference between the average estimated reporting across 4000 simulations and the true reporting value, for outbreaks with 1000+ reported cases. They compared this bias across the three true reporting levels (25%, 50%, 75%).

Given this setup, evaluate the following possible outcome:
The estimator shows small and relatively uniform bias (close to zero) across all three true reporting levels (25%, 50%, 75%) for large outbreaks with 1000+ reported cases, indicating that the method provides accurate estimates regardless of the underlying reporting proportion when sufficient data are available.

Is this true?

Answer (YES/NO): YES